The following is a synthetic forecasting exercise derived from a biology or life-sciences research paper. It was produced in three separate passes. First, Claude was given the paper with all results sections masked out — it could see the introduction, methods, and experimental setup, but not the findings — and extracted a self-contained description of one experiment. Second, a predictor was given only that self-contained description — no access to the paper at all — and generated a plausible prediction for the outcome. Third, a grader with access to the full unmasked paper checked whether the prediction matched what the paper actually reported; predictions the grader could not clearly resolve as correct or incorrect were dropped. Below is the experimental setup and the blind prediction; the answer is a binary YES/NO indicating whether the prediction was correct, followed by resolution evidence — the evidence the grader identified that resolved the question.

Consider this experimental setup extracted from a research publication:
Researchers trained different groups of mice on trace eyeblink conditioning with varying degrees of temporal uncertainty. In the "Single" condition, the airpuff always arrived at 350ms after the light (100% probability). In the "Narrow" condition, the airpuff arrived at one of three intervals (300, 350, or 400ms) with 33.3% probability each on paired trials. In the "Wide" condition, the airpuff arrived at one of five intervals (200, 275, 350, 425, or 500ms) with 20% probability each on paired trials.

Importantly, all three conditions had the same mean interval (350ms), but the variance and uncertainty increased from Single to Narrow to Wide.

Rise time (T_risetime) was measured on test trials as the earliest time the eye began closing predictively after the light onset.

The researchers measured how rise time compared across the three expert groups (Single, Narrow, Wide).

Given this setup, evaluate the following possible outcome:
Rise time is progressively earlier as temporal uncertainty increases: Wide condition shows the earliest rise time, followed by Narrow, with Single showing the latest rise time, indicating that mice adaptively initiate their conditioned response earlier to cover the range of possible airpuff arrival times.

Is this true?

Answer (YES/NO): NO